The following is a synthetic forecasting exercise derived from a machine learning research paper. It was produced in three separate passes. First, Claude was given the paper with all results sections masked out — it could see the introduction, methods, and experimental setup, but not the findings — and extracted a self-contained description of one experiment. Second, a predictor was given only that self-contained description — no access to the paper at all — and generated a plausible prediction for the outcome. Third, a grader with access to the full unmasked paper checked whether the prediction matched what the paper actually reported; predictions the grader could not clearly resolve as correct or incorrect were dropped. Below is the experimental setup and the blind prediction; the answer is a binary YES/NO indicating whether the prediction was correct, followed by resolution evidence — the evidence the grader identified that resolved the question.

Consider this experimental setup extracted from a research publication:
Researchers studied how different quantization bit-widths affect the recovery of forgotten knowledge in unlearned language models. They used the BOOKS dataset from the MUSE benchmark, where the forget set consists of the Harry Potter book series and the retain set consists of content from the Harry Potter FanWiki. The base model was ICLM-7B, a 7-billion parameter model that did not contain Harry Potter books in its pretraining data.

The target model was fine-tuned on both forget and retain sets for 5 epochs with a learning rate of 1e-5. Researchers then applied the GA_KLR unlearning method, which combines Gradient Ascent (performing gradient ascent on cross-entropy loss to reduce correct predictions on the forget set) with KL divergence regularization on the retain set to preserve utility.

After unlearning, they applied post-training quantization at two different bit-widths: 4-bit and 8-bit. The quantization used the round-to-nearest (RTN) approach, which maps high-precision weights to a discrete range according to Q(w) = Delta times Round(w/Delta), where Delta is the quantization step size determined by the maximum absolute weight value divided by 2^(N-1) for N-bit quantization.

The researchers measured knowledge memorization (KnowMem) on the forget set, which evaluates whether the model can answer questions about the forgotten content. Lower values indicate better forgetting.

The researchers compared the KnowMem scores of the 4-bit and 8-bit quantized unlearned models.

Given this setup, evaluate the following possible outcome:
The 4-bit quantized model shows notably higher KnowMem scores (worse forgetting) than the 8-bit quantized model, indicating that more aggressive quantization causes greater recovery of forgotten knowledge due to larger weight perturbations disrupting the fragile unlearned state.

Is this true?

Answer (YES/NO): YES